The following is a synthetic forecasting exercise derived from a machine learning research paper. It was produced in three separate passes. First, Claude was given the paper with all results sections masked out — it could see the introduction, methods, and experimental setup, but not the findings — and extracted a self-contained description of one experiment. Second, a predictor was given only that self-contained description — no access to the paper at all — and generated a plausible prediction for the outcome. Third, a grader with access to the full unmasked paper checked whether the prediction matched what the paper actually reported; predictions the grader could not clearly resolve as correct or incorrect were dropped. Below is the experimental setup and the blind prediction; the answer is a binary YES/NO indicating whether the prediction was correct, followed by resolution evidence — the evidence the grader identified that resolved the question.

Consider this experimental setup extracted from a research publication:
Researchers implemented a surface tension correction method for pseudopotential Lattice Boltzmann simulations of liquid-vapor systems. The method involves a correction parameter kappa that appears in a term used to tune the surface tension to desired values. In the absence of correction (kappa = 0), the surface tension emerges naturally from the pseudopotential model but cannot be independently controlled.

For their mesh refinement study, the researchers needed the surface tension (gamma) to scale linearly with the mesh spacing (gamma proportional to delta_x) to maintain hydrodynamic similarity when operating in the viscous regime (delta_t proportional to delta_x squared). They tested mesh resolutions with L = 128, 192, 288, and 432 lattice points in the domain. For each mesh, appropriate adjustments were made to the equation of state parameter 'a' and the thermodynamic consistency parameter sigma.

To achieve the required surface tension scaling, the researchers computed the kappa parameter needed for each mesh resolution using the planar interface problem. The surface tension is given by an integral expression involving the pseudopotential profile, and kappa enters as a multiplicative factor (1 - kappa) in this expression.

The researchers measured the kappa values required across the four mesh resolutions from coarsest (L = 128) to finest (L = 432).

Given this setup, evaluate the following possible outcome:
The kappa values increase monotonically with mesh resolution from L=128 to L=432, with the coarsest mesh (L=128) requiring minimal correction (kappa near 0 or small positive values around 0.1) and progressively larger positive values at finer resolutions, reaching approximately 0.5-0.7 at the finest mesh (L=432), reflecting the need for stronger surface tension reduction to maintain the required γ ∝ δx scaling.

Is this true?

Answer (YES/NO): NO